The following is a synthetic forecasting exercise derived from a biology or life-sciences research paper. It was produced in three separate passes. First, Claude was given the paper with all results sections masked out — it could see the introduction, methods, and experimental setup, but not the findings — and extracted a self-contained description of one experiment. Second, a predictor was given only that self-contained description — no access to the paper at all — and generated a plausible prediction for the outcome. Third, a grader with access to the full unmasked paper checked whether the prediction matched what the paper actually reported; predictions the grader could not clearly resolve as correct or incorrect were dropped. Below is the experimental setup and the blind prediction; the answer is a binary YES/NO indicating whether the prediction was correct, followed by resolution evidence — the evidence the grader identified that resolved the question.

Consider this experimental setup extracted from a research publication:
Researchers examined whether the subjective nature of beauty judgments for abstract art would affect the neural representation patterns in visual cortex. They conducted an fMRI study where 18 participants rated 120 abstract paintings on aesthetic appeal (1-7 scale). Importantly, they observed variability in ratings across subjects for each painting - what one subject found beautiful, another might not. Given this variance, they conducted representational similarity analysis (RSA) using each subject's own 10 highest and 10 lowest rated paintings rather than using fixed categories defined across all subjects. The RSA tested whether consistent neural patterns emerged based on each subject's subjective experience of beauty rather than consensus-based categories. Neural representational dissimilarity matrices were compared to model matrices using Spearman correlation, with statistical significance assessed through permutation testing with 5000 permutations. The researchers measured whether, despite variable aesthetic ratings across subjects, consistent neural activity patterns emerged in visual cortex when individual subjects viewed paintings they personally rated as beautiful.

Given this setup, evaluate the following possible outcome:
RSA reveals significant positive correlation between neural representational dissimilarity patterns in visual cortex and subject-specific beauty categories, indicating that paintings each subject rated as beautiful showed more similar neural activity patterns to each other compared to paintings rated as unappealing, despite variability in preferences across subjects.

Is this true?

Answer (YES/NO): YES